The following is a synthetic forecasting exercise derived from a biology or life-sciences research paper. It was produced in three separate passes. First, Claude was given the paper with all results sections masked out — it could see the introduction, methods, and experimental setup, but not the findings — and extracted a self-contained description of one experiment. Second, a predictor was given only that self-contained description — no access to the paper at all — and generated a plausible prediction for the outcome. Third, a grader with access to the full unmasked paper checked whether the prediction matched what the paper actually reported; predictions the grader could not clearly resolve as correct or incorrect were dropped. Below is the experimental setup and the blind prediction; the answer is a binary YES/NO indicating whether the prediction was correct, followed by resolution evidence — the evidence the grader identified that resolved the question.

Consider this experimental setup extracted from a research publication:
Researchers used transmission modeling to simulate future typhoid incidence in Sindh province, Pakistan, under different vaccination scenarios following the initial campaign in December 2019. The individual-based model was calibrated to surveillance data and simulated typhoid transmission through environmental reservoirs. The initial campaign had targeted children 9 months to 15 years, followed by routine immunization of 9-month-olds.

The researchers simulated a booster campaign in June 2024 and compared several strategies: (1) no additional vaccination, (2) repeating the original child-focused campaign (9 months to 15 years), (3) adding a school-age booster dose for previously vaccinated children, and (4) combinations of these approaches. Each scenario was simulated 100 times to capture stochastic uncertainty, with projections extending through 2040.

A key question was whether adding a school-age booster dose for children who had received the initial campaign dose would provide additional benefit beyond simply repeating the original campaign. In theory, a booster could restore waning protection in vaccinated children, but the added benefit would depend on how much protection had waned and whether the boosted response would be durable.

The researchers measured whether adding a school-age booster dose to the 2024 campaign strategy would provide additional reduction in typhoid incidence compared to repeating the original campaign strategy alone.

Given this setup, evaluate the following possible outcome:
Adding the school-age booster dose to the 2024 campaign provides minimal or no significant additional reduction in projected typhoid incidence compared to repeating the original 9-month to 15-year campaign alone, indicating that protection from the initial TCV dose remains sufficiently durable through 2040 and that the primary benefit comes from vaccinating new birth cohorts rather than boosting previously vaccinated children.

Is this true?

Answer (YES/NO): NO